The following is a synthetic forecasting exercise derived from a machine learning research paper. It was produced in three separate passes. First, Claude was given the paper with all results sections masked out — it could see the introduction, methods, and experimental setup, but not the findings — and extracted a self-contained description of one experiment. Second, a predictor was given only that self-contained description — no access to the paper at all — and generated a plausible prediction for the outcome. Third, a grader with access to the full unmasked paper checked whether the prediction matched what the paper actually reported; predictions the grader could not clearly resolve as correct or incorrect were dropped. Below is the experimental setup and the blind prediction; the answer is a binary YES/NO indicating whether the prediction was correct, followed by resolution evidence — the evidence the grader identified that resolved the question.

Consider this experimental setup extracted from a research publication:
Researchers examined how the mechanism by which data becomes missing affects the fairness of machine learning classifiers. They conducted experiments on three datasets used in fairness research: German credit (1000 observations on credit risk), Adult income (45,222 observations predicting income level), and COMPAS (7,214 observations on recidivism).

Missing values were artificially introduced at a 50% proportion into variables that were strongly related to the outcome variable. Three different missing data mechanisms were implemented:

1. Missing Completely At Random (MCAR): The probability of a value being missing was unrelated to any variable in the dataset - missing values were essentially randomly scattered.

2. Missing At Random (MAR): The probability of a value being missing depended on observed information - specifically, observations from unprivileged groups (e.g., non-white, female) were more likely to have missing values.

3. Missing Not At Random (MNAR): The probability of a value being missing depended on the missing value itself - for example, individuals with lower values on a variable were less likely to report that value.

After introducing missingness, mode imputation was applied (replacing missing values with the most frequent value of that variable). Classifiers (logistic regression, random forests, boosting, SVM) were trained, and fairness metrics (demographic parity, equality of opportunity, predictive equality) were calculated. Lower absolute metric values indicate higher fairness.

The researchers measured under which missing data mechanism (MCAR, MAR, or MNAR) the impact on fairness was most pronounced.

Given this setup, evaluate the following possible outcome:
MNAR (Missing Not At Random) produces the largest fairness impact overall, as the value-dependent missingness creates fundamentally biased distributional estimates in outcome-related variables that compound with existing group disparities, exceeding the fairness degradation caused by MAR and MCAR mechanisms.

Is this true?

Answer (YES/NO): NO